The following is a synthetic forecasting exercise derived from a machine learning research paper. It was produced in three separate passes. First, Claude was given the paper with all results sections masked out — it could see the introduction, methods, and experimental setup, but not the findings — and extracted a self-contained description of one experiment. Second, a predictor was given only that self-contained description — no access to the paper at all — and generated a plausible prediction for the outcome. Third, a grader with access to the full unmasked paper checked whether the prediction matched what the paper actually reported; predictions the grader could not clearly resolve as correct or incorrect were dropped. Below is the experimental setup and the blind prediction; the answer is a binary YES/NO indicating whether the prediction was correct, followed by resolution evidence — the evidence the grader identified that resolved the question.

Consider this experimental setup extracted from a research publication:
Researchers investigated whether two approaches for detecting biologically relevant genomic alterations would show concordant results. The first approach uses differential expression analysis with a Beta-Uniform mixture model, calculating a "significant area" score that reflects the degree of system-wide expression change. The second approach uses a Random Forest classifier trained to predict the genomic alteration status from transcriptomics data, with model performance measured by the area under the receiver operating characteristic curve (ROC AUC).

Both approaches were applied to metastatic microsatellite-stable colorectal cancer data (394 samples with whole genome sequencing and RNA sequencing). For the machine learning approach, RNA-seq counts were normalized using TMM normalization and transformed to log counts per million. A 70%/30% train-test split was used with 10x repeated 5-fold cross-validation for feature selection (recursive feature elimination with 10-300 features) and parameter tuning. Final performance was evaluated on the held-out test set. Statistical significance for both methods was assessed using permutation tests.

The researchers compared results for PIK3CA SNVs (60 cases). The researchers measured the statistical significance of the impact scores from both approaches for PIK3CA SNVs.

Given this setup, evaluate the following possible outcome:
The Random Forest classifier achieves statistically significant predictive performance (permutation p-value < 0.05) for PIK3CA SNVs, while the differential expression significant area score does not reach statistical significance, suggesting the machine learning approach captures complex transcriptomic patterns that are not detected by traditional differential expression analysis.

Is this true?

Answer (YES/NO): NO